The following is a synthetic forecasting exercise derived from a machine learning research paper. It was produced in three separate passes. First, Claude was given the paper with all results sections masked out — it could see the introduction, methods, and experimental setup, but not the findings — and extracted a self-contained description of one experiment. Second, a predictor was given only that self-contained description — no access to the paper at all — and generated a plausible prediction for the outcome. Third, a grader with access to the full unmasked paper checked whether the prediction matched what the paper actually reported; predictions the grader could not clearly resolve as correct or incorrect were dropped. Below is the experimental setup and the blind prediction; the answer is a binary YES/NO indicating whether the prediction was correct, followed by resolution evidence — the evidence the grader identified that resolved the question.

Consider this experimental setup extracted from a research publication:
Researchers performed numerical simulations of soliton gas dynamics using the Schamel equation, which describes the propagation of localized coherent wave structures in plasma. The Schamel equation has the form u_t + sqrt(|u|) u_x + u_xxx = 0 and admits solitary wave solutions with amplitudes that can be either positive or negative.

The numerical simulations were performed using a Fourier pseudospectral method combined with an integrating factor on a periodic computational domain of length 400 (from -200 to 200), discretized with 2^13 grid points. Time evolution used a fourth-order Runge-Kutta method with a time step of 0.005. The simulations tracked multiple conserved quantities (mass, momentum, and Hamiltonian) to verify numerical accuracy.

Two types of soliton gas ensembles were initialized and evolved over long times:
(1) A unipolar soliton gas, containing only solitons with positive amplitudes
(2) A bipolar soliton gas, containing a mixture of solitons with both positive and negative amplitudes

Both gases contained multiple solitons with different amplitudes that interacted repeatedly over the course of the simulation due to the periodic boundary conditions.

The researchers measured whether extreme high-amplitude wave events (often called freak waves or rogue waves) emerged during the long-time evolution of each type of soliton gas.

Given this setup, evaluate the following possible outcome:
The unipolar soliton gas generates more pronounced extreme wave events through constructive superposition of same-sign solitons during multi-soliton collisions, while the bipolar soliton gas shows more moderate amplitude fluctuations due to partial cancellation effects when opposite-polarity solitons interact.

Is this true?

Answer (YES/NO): NO